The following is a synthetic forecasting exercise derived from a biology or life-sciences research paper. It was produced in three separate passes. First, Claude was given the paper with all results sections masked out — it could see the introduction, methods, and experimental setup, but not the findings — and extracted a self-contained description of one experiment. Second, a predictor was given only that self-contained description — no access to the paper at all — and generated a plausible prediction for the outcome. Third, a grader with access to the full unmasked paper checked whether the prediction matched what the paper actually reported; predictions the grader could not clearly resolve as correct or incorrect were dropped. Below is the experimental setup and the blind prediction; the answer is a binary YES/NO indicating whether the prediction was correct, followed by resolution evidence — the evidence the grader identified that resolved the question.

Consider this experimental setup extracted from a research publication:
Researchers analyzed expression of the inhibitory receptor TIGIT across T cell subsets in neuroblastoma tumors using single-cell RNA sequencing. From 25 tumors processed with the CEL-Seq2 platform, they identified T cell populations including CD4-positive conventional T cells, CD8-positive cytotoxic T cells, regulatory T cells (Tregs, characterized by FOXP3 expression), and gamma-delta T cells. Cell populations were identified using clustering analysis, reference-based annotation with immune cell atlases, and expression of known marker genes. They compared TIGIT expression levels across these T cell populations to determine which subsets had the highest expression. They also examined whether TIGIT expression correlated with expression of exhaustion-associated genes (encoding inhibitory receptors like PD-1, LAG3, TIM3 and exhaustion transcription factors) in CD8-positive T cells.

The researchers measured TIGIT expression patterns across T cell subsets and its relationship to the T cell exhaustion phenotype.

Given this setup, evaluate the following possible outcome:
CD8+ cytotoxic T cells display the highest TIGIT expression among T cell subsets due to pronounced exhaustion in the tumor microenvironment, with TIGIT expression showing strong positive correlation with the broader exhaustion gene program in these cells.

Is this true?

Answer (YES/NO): NO